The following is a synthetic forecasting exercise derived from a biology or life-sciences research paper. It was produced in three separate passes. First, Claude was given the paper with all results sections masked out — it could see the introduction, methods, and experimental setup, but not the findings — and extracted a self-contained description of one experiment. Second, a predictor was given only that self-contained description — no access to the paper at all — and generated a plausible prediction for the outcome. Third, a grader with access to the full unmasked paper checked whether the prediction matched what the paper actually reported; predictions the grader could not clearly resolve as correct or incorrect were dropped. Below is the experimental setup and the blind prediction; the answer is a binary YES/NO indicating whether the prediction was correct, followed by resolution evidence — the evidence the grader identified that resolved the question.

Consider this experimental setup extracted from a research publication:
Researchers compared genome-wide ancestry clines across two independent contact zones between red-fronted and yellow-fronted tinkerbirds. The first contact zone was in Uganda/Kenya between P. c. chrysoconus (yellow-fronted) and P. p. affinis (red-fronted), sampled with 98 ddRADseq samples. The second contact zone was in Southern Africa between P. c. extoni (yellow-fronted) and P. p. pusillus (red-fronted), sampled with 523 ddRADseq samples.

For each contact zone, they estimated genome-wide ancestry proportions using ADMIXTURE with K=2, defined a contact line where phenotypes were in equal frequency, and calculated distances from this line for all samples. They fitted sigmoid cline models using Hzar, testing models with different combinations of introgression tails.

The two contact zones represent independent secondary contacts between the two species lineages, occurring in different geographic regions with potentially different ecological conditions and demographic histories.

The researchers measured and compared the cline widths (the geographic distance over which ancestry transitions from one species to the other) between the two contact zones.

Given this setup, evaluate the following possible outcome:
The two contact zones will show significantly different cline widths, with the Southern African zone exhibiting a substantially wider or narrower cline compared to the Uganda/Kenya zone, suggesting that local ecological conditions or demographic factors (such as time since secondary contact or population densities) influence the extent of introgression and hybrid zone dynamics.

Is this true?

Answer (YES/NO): YES